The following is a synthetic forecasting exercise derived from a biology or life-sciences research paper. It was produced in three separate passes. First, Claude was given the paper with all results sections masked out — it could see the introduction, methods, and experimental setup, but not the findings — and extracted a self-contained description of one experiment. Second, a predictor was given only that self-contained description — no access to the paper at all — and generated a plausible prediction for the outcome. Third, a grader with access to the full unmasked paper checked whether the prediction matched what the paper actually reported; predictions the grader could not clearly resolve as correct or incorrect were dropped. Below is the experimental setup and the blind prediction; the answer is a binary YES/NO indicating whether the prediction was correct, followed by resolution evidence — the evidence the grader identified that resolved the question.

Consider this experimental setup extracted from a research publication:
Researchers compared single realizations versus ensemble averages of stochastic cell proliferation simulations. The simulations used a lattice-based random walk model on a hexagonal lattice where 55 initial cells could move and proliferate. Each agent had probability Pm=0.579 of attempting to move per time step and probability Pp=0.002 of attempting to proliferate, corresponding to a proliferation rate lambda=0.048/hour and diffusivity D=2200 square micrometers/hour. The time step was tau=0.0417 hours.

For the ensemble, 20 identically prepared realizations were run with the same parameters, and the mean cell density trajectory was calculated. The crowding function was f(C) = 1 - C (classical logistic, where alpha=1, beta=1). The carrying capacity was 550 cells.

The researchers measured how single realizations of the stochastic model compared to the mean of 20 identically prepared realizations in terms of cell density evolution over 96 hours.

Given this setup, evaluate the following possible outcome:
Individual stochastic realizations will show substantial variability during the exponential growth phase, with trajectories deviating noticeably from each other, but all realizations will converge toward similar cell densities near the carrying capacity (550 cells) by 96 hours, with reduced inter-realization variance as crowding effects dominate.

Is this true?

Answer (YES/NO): NO